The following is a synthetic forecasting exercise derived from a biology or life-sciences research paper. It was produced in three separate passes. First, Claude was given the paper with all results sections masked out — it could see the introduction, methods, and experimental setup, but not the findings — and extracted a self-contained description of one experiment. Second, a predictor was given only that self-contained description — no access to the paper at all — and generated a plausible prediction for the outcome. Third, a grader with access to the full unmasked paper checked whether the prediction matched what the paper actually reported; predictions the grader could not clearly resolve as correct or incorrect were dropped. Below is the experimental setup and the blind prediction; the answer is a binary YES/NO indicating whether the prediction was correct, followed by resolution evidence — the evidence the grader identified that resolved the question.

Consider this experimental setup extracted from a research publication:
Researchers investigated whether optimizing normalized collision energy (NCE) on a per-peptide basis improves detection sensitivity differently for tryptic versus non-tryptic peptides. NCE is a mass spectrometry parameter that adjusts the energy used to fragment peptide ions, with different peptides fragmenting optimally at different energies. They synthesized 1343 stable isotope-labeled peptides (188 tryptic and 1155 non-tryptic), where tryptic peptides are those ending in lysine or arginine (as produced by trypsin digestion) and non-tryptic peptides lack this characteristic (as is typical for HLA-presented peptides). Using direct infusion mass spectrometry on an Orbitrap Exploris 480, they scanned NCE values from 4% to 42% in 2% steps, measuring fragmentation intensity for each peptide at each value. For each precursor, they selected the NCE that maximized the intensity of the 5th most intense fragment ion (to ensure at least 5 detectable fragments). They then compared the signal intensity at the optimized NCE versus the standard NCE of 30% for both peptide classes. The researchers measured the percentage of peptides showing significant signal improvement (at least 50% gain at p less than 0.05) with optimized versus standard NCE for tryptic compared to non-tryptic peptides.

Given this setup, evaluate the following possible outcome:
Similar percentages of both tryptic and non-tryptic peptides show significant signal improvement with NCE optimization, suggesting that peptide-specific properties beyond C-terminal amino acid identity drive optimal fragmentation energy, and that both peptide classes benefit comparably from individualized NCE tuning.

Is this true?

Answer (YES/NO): NO